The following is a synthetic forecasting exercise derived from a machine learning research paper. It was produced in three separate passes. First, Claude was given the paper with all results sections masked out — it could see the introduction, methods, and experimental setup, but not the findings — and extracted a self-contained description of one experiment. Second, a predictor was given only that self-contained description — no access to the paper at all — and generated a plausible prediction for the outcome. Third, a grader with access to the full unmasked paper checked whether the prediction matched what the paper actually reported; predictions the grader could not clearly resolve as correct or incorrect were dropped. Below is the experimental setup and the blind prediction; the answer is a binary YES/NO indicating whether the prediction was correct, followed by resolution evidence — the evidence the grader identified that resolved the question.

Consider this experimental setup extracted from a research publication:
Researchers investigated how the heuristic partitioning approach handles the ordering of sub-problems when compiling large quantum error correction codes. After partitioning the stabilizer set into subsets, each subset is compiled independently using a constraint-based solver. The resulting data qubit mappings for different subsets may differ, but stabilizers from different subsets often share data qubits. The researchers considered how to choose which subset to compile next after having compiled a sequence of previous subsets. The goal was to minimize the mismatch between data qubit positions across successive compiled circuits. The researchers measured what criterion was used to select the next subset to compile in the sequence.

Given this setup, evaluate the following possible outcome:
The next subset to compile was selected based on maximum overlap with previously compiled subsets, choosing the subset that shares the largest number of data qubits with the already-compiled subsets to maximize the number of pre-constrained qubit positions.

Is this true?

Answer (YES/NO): YES